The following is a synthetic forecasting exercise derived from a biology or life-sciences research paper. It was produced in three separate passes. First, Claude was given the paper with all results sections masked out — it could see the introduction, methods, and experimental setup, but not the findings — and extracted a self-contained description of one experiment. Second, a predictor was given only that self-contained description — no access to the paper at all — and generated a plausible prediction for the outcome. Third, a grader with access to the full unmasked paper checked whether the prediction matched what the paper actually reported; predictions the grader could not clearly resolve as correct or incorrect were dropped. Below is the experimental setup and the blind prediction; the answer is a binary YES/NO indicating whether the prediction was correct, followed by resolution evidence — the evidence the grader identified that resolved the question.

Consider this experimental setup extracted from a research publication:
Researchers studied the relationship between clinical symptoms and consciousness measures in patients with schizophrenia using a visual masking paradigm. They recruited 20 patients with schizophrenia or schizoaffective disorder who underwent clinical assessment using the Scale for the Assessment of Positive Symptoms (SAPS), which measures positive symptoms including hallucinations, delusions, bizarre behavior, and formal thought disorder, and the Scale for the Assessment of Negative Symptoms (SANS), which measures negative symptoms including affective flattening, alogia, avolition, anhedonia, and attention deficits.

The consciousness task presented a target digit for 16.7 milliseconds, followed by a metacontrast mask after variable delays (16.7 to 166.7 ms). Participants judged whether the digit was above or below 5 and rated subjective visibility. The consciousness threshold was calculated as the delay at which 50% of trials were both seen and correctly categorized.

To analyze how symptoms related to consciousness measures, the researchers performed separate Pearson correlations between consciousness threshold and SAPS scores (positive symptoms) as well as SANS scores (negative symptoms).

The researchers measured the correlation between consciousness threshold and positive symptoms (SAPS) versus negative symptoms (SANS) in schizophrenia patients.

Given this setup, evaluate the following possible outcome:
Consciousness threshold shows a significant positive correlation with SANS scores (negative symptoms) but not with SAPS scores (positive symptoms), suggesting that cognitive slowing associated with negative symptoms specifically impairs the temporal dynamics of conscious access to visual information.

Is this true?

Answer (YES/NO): NO